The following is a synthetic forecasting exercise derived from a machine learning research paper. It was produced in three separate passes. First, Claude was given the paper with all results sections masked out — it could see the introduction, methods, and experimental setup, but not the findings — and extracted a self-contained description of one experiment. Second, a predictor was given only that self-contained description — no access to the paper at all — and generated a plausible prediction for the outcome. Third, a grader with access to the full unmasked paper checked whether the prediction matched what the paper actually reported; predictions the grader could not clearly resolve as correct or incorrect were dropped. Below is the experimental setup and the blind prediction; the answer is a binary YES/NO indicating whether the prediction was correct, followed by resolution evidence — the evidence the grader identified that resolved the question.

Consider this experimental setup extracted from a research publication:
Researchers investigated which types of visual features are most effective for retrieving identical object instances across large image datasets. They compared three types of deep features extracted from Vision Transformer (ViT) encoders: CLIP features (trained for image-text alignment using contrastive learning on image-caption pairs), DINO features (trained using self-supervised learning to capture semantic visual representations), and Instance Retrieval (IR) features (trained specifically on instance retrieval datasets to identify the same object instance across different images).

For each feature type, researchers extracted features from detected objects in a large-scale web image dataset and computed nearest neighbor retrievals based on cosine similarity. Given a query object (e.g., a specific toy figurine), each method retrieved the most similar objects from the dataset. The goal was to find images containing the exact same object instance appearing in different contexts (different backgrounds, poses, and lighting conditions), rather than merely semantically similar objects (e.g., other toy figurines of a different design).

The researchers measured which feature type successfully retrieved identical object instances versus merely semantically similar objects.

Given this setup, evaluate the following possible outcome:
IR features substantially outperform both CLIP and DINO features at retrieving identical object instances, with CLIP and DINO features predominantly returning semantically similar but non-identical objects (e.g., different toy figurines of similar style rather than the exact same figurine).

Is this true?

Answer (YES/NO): YES